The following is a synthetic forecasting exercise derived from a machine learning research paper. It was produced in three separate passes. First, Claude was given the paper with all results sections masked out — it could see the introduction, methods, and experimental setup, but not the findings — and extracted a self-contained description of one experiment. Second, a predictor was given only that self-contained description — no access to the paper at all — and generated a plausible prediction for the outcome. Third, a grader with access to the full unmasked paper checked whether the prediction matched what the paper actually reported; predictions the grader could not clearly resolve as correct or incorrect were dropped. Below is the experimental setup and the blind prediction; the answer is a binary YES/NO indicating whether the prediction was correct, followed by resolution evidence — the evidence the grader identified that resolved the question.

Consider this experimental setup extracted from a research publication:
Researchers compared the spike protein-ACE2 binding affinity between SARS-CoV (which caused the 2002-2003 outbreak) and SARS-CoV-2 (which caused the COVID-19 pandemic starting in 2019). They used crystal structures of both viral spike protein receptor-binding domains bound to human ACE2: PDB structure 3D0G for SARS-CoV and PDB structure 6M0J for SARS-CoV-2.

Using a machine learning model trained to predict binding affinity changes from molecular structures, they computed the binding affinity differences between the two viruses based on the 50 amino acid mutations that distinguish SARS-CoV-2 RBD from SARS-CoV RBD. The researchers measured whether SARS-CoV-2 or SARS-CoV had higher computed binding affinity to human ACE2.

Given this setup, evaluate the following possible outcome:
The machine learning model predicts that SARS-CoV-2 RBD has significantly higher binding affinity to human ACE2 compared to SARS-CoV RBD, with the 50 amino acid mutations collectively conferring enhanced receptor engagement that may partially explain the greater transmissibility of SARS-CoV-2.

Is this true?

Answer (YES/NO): NO